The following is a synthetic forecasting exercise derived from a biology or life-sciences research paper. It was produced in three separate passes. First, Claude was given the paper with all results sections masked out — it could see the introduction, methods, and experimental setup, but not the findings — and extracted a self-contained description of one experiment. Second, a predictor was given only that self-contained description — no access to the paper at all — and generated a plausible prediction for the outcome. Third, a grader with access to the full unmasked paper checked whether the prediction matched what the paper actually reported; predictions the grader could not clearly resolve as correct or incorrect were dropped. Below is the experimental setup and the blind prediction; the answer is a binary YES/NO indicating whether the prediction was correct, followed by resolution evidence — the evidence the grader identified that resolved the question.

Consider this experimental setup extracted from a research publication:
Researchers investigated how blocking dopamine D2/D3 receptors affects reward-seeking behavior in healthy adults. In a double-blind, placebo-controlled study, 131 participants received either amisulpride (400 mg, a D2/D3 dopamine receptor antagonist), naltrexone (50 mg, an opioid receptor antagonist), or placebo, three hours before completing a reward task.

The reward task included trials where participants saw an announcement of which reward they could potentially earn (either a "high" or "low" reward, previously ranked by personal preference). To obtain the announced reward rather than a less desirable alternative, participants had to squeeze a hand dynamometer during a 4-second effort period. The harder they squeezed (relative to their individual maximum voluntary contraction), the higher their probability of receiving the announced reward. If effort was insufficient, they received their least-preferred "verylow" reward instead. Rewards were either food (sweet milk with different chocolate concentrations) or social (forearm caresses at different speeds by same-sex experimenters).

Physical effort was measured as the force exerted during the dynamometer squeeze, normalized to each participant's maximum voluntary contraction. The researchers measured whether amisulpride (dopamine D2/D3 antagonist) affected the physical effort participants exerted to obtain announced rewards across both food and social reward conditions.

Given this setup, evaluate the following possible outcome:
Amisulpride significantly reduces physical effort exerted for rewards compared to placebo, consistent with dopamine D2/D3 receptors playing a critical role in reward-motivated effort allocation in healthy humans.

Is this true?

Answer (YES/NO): NO